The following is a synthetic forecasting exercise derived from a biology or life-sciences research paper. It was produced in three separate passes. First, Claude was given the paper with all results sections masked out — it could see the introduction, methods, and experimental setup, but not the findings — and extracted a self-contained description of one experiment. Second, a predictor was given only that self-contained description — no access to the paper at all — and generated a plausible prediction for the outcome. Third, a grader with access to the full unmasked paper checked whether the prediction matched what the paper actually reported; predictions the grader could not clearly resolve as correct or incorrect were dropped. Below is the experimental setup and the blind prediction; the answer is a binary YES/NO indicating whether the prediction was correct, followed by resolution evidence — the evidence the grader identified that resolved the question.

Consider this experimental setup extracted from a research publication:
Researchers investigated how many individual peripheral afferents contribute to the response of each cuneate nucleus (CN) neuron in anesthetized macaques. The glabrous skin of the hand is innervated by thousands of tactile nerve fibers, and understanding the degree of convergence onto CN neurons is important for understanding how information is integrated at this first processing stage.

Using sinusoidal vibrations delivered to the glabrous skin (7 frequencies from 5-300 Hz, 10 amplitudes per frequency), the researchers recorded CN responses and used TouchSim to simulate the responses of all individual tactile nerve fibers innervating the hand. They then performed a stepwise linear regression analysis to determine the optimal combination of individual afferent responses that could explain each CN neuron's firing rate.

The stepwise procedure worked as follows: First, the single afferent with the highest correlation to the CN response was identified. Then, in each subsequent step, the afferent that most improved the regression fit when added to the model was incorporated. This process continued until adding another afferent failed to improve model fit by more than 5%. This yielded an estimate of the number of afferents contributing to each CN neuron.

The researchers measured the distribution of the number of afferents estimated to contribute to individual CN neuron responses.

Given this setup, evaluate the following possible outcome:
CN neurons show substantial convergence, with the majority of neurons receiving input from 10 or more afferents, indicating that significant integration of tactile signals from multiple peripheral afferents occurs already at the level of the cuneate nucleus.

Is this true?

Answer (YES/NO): NO